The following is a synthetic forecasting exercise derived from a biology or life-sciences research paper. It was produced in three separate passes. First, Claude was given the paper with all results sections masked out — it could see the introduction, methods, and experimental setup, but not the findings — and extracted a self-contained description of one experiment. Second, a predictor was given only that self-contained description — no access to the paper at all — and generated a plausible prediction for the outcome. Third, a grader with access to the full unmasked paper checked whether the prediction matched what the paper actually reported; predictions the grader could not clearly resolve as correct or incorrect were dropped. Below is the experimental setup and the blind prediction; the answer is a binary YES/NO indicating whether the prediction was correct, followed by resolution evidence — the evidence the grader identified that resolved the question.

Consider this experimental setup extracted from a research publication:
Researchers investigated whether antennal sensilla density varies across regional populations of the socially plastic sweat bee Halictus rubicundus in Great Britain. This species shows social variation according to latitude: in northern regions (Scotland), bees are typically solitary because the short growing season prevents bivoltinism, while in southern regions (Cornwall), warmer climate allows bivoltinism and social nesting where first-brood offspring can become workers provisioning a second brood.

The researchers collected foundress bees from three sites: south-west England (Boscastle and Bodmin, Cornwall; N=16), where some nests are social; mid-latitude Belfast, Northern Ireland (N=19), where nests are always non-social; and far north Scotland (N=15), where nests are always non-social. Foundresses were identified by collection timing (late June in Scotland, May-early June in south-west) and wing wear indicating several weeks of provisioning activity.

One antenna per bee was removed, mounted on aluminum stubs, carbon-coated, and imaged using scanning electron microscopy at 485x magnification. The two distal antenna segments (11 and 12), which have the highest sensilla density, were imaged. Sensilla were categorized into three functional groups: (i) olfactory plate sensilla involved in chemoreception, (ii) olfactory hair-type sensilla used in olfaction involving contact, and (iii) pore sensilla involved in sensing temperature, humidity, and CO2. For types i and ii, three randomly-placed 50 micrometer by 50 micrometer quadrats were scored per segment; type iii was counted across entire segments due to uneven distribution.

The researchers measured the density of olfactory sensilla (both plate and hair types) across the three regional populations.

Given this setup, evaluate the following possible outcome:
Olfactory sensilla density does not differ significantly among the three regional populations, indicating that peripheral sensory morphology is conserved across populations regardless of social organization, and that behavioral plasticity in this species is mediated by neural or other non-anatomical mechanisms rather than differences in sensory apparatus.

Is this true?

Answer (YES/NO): NO